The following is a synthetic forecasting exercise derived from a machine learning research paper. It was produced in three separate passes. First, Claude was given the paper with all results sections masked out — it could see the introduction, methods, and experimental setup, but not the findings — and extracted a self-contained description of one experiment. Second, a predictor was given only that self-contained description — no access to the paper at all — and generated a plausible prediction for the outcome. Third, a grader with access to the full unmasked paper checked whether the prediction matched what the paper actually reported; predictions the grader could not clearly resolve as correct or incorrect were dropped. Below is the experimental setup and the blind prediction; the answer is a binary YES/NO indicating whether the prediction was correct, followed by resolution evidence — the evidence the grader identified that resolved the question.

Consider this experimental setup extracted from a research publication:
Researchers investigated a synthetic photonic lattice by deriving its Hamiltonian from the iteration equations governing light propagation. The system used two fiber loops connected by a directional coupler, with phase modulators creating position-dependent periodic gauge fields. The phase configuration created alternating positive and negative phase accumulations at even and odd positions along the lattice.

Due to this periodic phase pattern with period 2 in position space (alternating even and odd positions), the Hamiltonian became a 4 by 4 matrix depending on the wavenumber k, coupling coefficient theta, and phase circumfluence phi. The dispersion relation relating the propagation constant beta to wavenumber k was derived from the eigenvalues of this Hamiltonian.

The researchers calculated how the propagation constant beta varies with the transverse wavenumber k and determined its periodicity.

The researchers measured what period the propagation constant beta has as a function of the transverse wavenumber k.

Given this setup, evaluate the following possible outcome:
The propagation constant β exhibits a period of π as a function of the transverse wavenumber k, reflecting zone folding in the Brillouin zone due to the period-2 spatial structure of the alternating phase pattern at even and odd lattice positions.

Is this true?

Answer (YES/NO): YES